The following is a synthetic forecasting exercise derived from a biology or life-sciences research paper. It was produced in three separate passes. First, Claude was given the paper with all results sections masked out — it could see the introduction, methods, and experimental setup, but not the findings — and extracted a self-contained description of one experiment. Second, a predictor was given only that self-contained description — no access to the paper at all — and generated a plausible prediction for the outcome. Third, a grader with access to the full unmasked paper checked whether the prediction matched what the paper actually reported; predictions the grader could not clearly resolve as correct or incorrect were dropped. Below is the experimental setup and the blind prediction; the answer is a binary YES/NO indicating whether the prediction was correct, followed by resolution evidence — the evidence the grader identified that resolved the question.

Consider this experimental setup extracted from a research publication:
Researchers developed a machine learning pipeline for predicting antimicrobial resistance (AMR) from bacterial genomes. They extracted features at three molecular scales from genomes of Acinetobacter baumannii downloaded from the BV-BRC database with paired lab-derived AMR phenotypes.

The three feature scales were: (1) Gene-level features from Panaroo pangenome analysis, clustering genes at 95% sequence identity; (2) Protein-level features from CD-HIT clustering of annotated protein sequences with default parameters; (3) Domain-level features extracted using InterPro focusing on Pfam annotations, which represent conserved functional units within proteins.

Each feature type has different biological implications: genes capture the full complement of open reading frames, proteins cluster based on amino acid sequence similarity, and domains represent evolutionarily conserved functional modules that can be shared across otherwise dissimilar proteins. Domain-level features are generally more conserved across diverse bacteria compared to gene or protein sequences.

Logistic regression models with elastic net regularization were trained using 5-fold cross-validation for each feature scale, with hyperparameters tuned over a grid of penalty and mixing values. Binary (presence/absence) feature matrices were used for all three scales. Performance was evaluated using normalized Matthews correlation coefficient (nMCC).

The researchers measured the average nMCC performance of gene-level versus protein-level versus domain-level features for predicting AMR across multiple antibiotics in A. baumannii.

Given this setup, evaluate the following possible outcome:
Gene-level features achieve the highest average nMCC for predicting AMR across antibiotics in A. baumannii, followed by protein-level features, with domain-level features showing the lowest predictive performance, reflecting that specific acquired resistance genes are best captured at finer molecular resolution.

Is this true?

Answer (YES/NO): NO